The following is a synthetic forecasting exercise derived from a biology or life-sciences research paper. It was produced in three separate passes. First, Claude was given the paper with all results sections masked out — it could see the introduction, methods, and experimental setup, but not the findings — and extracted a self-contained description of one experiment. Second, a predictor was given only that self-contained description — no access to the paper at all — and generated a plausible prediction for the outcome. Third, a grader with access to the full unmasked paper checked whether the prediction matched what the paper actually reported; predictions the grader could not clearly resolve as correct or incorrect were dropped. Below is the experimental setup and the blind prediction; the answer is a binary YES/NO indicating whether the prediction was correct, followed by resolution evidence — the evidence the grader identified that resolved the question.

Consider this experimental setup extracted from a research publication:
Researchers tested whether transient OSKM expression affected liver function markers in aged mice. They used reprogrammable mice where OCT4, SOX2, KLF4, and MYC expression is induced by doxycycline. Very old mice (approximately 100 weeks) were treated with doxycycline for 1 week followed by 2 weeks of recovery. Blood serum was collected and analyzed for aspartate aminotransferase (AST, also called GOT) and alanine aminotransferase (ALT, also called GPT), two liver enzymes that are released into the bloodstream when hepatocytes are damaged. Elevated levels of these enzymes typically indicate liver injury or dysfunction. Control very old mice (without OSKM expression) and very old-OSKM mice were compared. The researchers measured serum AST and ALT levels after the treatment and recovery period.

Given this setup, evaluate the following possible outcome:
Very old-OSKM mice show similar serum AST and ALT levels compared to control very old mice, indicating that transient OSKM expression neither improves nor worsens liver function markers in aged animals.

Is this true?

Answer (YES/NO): NO